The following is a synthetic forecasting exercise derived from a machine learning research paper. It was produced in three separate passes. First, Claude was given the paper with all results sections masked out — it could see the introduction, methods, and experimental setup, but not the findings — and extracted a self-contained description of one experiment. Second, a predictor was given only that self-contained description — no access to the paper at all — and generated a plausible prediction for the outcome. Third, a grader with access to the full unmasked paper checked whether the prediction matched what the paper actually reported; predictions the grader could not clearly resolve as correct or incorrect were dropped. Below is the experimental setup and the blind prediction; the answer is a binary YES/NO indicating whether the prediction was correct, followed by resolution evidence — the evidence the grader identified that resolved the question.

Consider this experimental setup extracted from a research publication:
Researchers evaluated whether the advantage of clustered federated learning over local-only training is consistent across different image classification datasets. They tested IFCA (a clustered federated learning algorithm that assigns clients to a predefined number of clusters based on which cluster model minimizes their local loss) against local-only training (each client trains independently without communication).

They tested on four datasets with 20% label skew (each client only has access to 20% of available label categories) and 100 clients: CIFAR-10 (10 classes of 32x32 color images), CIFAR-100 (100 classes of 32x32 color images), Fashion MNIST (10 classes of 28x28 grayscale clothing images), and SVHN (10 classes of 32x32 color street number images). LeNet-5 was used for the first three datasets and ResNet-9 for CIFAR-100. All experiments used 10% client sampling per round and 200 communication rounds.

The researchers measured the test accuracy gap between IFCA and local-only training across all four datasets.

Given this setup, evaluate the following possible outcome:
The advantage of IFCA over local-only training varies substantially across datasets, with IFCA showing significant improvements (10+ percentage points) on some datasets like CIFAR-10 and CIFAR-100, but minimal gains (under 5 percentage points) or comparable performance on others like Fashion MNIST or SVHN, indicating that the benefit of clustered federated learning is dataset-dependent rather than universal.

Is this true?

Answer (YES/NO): NO